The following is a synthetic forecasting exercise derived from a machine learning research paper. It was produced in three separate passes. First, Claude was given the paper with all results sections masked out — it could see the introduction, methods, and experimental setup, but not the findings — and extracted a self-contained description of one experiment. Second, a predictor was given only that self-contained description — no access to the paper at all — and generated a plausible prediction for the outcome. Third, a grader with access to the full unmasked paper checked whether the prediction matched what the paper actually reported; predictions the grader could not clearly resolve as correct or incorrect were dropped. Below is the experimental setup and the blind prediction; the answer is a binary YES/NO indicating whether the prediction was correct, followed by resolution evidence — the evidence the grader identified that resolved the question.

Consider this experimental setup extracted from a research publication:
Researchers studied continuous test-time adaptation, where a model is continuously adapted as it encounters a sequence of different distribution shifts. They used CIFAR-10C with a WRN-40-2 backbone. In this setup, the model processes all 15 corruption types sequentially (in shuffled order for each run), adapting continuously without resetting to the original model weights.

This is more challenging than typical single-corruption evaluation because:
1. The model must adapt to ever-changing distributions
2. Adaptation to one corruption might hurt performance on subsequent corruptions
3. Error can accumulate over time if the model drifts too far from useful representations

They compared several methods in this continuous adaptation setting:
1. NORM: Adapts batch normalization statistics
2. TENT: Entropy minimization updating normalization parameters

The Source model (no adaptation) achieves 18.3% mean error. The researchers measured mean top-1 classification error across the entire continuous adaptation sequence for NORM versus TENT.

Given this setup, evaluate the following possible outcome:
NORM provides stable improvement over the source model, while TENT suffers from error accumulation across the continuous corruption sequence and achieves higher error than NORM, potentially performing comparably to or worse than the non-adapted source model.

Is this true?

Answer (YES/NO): NO